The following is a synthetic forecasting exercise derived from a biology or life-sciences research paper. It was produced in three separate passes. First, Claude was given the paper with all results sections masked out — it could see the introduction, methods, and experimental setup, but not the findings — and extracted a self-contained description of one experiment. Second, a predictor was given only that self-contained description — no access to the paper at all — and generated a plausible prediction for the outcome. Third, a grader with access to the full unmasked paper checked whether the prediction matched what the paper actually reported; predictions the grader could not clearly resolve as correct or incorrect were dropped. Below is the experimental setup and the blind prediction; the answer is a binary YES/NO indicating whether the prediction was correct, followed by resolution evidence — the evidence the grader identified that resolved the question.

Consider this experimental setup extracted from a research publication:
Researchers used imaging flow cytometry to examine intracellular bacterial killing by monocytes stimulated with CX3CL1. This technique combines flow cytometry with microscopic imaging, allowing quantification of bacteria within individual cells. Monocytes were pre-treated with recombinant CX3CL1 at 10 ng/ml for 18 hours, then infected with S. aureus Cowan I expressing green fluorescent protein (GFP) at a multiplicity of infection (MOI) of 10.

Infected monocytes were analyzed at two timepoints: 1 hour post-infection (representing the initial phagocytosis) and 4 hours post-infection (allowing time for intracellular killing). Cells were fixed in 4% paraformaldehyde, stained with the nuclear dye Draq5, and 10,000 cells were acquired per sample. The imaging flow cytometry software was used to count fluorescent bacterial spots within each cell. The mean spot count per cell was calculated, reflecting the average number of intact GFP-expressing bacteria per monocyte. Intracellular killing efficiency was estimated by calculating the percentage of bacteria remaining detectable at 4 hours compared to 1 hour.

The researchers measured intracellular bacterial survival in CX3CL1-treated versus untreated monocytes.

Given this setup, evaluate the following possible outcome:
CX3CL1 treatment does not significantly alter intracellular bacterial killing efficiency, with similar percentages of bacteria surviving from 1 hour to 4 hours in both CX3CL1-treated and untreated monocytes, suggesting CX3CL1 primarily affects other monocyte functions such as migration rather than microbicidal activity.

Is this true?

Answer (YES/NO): NO